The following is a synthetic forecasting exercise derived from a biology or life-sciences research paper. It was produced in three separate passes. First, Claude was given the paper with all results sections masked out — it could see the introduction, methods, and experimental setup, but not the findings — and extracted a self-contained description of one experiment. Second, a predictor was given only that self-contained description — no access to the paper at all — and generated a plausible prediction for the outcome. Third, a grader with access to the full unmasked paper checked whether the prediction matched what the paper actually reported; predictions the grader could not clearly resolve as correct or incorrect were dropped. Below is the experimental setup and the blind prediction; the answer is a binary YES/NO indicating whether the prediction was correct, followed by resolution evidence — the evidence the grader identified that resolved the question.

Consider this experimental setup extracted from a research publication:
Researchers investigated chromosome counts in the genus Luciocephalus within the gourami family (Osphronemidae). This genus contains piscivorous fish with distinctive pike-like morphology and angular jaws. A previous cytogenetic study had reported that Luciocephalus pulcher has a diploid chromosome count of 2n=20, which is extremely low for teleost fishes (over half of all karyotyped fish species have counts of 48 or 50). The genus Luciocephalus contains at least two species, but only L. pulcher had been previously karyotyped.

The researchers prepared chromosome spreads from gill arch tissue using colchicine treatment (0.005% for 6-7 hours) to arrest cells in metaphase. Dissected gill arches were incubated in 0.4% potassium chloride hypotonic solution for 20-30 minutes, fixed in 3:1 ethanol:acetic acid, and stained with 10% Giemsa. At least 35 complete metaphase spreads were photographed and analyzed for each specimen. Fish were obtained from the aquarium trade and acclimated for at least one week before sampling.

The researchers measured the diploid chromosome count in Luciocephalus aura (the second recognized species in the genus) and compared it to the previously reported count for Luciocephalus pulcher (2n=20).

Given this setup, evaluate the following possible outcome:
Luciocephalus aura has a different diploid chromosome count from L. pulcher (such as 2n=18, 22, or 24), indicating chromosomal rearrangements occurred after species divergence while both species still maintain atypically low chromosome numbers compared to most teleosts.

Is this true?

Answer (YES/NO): NO